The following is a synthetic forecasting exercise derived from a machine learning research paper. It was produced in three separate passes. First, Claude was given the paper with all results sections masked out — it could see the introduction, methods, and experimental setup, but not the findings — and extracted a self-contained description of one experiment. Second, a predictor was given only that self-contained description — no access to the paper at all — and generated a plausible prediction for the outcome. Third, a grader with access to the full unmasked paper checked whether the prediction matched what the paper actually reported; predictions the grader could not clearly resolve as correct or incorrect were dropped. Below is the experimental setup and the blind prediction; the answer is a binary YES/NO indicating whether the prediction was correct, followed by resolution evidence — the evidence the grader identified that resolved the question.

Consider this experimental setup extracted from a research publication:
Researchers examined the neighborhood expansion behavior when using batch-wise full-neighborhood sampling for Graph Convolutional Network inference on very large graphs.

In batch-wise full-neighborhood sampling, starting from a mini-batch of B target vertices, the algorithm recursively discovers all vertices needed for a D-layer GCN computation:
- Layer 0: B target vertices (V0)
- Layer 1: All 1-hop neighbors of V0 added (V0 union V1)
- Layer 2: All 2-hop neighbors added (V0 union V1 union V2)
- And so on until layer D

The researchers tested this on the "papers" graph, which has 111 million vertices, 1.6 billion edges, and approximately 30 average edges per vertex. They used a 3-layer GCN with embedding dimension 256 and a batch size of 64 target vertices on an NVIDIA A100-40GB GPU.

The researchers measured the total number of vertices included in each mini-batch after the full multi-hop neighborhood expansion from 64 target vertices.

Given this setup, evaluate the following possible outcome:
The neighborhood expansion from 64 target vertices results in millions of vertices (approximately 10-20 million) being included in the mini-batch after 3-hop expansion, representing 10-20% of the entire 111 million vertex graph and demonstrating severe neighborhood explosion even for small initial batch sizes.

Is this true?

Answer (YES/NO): NO